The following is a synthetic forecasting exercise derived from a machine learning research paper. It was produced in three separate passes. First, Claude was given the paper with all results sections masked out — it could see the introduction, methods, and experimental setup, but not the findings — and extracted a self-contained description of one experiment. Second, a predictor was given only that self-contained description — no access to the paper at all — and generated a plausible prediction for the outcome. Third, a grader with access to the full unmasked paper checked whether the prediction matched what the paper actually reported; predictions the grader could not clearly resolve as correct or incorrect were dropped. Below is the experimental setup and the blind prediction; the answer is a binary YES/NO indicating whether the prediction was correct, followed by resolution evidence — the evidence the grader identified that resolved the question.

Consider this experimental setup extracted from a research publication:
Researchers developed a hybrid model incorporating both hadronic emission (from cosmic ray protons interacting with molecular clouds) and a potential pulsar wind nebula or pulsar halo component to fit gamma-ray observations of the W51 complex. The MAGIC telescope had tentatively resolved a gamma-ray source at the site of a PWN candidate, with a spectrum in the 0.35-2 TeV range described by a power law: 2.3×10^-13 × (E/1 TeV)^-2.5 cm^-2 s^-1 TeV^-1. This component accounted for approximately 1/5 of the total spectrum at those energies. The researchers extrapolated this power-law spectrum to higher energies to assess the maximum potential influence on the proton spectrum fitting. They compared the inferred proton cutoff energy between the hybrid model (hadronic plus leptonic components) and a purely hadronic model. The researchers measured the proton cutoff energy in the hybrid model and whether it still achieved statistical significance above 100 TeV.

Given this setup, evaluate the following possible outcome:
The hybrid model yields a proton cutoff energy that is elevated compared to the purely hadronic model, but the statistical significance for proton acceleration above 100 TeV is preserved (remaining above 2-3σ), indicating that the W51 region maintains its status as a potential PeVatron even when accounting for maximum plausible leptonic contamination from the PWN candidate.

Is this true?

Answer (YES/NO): NO